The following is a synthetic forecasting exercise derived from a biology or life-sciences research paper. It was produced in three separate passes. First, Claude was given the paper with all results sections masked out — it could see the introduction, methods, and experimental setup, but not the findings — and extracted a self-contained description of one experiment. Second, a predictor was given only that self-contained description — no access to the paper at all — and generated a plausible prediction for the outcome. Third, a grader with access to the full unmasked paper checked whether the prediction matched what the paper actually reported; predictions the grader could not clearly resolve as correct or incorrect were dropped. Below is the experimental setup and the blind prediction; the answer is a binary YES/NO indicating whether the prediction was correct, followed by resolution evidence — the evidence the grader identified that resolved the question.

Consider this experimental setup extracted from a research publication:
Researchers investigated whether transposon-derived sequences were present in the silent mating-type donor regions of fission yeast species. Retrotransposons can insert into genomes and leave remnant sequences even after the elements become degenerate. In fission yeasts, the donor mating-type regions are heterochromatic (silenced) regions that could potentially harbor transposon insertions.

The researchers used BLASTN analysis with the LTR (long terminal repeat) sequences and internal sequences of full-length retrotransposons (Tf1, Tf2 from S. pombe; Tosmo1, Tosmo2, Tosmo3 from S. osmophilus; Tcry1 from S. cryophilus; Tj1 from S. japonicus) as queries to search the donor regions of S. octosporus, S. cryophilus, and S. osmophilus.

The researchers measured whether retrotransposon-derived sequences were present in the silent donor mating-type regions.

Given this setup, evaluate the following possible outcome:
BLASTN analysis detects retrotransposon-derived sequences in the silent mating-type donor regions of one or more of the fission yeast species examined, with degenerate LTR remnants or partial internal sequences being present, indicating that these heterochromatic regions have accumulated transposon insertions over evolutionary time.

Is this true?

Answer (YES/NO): YES